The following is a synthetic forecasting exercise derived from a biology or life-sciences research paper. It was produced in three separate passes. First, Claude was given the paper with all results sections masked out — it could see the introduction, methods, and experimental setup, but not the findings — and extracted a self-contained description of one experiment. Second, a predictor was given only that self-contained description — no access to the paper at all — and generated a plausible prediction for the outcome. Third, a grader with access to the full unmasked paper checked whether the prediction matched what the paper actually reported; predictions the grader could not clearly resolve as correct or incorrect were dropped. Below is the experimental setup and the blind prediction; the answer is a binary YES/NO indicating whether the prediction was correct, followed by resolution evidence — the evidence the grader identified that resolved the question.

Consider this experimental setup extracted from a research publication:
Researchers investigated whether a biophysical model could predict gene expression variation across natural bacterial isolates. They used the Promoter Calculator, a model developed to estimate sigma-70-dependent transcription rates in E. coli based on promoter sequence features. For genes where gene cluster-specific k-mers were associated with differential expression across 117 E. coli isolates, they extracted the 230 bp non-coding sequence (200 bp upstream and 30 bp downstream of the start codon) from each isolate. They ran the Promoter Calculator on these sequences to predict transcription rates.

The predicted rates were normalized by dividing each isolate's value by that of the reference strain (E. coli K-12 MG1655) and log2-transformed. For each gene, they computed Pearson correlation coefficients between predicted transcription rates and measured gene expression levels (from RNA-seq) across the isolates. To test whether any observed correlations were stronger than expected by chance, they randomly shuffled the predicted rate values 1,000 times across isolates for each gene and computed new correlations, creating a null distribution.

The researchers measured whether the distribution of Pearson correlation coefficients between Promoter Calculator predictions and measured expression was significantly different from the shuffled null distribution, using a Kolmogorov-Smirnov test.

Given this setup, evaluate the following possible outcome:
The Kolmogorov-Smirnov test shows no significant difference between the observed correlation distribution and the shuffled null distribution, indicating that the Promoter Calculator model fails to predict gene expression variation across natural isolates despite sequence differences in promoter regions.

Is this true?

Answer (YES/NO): NO